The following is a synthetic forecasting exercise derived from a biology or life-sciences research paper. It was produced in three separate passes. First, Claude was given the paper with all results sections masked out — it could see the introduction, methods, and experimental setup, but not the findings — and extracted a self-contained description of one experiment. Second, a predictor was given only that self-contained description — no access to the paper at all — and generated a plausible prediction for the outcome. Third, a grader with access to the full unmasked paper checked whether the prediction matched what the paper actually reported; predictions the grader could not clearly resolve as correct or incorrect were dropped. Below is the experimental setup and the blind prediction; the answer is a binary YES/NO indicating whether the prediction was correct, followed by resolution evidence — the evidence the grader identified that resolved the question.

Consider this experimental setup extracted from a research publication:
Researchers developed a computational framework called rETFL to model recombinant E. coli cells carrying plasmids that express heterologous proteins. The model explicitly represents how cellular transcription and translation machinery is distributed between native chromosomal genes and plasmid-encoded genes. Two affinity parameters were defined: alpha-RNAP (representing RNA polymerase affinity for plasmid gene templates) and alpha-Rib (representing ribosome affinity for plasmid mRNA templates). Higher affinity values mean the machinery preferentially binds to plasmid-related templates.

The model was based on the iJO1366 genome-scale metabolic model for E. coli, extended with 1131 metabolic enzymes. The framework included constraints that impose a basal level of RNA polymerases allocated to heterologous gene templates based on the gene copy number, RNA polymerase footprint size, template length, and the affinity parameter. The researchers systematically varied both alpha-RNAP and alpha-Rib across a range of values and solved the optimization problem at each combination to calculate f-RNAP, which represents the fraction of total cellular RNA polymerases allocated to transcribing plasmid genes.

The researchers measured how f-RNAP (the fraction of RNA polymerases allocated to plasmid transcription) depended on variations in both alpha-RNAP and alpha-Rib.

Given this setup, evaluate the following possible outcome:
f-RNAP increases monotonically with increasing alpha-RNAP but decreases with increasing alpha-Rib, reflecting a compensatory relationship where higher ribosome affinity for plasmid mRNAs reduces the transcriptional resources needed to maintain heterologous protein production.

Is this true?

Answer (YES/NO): NO